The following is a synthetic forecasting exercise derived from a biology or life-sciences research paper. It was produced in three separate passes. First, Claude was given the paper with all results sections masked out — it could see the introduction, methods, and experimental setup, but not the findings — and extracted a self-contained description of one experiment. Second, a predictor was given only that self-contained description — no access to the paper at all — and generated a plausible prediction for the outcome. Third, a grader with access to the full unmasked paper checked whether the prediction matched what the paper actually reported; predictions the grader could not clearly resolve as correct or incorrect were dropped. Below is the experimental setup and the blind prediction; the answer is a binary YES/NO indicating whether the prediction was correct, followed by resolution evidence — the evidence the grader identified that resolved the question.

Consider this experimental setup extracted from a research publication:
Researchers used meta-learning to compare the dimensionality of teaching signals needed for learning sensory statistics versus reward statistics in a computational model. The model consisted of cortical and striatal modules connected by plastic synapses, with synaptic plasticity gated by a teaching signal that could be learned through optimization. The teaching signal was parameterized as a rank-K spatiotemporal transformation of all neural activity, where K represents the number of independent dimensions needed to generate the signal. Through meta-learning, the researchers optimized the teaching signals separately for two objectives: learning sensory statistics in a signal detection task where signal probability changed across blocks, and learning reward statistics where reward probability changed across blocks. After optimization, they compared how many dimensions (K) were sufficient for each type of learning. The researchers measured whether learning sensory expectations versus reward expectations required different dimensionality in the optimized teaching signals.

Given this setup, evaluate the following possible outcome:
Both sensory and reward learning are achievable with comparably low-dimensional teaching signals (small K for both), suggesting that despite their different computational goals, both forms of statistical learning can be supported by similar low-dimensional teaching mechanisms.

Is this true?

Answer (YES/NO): NO